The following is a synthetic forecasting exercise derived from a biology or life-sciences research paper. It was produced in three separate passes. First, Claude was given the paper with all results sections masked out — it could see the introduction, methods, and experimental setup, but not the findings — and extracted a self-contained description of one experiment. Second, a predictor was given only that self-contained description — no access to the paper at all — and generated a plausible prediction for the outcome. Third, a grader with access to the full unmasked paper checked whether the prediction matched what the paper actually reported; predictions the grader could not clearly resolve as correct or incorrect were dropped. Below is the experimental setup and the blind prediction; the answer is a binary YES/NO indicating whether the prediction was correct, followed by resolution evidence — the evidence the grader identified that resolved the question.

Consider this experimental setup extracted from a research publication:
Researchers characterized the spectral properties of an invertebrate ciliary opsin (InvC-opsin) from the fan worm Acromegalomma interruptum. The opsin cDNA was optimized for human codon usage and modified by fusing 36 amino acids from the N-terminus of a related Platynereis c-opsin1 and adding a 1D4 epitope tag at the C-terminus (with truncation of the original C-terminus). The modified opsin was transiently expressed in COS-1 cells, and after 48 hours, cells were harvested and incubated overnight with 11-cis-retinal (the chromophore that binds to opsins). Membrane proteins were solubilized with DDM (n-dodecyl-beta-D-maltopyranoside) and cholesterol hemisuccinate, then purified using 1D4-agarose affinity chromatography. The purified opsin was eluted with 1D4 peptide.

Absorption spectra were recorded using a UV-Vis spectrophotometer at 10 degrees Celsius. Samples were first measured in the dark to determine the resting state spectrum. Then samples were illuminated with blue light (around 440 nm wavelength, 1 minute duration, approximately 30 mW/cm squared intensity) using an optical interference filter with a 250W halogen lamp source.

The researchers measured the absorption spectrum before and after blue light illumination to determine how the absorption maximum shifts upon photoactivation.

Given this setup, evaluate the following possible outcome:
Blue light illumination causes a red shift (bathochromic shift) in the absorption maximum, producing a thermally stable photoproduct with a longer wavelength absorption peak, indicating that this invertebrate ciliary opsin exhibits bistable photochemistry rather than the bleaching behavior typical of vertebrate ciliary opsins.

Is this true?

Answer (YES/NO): YES